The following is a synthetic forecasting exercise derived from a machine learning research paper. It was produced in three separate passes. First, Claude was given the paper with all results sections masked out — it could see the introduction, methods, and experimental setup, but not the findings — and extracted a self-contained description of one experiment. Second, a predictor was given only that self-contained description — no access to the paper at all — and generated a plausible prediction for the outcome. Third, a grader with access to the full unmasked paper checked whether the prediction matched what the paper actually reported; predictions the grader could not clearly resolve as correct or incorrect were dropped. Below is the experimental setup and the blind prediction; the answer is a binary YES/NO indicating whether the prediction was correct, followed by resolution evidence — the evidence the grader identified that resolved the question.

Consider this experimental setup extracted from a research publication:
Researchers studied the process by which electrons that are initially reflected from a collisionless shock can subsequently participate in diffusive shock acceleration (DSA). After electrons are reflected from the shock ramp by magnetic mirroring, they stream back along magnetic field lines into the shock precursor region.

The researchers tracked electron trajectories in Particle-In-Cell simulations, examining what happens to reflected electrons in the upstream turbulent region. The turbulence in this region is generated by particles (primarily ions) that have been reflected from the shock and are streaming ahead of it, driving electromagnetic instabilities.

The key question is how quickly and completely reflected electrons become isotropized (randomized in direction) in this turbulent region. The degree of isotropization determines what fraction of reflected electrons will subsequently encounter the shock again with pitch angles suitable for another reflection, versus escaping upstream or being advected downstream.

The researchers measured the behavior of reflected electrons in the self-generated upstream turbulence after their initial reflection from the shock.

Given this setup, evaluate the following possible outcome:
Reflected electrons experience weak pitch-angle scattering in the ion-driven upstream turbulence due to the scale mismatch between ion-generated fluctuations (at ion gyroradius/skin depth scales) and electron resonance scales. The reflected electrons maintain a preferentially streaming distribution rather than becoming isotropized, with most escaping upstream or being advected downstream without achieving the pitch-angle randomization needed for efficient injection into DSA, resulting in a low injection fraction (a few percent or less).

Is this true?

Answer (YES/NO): NO